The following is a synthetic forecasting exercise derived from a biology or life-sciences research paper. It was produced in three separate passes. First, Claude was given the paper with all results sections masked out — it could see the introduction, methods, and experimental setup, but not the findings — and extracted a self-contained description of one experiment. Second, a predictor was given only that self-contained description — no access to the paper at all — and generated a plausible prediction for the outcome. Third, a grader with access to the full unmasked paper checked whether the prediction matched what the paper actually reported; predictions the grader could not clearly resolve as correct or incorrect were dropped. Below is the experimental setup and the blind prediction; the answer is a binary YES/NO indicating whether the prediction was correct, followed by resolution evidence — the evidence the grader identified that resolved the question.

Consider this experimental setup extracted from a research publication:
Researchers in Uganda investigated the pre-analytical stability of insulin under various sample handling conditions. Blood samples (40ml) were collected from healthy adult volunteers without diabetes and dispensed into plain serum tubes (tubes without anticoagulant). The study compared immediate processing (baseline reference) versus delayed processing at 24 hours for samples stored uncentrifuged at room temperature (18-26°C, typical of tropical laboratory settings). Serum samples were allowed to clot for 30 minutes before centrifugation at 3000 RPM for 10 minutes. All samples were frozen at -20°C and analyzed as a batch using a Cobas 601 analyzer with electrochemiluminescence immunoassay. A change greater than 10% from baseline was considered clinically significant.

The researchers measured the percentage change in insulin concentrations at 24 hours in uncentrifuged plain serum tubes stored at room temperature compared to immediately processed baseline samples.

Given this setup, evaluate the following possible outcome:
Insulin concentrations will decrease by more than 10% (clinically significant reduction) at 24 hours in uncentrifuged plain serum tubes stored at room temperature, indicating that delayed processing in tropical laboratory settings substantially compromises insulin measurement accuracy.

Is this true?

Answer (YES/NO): YES